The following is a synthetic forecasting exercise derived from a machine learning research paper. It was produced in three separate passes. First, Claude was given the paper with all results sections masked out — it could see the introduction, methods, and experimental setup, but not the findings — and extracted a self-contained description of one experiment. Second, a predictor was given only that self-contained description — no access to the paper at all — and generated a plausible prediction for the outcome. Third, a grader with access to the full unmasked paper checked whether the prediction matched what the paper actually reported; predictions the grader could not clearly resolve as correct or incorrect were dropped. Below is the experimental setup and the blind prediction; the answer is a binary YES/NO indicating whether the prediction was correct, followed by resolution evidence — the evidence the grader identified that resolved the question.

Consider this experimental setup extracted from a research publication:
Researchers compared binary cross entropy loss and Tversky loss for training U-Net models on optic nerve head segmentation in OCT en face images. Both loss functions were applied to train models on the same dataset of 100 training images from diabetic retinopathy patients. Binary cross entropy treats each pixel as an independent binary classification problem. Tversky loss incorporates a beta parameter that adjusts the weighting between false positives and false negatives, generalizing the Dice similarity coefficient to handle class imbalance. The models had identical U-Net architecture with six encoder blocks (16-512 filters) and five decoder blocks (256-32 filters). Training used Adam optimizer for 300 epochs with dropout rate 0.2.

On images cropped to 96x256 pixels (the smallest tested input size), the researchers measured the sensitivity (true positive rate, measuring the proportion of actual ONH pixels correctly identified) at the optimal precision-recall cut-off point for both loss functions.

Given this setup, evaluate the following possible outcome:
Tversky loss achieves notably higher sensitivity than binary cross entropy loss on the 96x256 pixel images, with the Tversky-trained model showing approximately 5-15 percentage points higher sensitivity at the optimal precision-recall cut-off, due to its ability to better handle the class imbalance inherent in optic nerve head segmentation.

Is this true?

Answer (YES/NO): YES